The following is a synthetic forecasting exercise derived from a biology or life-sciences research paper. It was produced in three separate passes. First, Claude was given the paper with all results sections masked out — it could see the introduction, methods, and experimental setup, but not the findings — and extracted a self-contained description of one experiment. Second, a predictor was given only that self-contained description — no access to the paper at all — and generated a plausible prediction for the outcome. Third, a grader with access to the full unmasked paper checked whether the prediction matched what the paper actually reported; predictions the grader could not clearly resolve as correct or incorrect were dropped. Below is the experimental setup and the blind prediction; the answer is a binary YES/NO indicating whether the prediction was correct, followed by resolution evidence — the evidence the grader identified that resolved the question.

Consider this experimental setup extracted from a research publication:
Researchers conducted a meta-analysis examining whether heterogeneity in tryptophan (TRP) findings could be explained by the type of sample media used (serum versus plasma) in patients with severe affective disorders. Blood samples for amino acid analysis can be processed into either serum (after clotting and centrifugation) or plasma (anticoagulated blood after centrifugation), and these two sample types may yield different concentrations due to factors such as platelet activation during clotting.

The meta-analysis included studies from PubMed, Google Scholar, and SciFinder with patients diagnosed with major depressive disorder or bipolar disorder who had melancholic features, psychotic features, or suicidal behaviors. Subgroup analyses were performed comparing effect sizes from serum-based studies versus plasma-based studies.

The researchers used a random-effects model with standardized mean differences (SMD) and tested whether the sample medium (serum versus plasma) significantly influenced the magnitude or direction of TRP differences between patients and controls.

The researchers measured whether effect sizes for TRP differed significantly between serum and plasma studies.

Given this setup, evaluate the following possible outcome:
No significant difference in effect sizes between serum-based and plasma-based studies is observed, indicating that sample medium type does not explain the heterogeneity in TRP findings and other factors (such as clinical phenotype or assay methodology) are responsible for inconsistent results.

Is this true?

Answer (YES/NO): NO